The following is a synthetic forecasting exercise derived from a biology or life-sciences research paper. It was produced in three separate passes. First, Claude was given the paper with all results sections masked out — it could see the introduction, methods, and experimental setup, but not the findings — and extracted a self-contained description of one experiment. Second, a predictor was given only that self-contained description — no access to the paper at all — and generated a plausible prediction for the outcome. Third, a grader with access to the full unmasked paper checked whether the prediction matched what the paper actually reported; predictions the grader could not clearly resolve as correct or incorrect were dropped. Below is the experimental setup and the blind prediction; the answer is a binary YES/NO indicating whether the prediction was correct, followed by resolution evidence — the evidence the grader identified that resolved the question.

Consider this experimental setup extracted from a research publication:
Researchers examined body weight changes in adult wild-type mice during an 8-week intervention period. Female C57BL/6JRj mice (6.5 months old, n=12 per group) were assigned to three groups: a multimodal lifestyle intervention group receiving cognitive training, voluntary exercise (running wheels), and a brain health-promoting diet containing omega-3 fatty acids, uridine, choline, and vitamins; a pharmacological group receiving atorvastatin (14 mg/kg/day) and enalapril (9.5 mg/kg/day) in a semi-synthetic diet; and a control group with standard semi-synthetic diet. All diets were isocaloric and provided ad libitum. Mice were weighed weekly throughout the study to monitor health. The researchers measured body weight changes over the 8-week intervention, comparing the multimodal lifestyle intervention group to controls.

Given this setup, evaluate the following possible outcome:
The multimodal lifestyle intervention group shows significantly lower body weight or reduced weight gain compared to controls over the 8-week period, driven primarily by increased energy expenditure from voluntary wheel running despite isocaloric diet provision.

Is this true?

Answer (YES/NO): NO